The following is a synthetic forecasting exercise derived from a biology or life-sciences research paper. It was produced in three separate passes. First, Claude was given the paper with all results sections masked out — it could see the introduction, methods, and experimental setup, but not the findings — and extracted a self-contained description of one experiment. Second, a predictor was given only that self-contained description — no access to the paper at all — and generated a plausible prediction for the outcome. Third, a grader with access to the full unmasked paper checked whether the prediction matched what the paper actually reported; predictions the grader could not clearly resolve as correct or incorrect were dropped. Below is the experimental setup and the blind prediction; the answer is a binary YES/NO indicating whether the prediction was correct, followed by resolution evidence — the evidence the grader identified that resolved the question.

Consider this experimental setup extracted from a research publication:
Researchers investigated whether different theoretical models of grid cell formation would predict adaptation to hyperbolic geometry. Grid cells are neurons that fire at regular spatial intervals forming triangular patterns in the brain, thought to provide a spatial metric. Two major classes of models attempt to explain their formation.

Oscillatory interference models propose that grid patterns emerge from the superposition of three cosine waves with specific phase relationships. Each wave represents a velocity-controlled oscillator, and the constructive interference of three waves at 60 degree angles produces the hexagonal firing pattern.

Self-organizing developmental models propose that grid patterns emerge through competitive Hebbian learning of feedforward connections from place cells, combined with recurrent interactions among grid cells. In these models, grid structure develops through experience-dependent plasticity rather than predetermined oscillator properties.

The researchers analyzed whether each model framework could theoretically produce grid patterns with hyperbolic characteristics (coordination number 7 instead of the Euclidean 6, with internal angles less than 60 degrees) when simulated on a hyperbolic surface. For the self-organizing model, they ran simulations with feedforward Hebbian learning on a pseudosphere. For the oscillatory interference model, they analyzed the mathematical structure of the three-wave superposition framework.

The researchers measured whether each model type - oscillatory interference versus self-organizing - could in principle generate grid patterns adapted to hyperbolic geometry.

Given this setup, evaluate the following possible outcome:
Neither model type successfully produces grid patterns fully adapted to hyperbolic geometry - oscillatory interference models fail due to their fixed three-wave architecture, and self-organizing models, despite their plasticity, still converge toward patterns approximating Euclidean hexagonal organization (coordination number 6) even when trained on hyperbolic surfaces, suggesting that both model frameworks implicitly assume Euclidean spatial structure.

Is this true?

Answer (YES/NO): NO